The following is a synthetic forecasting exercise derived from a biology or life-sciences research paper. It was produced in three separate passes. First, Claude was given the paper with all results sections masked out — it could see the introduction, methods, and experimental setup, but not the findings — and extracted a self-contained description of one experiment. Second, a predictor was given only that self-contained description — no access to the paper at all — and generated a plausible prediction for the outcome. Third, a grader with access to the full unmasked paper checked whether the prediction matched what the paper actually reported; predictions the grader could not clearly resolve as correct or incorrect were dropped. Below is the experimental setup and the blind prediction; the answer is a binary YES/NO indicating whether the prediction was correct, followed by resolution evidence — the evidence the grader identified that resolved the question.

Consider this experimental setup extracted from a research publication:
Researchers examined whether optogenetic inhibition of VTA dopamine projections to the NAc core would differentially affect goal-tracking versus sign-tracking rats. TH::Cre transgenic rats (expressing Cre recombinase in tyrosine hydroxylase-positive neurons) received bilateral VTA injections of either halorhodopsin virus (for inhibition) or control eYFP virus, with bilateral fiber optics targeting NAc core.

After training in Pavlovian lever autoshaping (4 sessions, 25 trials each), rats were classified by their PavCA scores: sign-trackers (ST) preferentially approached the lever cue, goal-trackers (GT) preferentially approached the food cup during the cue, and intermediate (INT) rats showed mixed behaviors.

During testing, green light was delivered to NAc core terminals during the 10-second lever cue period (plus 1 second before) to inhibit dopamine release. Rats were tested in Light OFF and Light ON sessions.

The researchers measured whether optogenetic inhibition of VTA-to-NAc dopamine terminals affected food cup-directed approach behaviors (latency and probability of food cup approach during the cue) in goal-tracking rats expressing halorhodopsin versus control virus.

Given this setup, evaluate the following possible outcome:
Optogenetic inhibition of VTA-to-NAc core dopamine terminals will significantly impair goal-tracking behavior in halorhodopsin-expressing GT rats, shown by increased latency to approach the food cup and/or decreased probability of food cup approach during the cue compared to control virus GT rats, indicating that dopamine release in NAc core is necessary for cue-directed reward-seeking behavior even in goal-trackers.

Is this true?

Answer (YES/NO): NO